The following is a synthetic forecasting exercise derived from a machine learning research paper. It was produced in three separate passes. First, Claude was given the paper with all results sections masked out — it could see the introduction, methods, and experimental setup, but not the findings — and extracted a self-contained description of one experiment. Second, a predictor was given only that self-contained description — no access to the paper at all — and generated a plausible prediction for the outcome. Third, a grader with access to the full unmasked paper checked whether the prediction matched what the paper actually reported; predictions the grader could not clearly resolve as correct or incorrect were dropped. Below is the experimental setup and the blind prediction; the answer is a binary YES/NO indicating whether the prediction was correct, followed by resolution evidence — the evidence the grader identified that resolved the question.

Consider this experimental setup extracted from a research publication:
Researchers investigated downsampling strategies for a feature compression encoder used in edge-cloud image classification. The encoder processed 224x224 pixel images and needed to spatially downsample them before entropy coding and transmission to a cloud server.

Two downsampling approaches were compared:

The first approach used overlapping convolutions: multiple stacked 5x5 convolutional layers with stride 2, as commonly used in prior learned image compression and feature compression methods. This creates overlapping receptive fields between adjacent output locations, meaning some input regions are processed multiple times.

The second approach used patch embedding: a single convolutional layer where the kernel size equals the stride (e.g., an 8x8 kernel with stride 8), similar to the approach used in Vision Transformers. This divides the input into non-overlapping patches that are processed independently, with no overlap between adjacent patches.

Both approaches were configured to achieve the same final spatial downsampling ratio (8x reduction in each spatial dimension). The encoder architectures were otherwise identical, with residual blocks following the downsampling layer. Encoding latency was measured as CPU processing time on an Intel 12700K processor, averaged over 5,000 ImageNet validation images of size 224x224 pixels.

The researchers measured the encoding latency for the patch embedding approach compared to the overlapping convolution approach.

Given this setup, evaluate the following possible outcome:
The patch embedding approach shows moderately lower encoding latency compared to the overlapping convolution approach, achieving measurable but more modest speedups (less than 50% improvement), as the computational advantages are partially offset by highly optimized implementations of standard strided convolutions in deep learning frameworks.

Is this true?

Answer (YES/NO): YES